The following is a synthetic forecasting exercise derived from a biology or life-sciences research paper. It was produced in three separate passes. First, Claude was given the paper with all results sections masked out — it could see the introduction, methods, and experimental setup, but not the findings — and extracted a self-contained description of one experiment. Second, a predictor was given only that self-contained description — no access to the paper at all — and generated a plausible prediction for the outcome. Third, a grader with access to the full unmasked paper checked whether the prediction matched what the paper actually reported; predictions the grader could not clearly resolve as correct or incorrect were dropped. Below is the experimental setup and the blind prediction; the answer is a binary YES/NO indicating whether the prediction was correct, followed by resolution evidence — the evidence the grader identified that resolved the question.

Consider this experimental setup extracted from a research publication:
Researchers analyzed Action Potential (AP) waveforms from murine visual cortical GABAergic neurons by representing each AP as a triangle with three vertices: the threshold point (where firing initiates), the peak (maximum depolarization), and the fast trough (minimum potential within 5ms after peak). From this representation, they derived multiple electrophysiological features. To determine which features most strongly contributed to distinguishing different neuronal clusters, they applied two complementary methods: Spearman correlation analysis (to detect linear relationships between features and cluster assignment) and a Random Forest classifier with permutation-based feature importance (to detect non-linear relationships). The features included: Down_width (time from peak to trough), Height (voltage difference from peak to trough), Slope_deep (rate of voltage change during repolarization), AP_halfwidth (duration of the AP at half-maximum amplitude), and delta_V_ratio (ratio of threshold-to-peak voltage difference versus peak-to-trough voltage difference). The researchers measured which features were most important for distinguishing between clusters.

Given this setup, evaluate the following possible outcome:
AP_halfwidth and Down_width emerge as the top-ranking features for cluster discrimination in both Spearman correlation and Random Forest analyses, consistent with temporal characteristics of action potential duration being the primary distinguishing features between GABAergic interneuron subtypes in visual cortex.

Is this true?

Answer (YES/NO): NO